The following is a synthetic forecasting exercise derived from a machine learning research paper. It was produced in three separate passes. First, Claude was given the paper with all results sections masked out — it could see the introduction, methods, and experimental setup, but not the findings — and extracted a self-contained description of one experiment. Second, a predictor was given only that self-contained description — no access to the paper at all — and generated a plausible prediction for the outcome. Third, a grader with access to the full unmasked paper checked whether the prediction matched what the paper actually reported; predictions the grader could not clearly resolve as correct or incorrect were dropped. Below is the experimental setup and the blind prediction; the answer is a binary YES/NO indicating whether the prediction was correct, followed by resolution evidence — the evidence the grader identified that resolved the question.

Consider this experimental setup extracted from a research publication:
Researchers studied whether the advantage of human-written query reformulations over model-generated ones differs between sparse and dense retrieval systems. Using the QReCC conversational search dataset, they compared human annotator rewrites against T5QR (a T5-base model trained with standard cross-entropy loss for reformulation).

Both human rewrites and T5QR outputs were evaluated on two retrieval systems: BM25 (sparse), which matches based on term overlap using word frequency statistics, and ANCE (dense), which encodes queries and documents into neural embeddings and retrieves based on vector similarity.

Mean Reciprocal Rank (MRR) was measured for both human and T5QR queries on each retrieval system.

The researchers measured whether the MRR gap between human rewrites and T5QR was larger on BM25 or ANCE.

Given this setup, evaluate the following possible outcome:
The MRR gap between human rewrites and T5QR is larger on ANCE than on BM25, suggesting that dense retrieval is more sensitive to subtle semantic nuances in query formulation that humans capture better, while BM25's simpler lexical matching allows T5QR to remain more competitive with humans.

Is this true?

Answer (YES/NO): NO